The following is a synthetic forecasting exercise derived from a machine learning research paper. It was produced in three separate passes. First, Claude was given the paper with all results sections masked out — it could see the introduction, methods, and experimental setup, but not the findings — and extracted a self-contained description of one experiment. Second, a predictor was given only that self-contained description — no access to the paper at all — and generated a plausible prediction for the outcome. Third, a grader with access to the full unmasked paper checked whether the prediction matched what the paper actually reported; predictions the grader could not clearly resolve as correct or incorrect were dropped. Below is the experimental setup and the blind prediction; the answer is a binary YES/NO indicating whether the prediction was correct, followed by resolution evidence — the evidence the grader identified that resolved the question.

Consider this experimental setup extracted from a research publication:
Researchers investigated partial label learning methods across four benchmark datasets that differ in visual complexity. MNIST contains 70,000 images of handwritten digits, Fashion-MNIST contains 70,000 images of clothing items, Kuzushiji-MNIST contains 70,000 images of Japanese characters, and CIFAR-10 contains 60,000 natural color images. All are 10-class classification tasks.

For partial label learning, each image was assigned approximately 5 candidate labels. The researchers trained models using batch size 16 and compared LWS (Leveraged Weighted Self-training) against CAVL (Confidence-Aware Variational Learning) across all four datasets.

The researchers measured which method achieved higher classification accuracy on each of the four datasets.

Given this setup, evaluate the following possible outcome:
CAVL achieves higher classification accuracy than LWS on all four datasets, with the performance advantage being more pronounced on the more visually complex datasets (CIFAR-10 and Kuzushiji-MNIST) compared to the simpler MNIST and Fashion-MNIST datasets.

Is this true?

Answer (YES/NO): NO